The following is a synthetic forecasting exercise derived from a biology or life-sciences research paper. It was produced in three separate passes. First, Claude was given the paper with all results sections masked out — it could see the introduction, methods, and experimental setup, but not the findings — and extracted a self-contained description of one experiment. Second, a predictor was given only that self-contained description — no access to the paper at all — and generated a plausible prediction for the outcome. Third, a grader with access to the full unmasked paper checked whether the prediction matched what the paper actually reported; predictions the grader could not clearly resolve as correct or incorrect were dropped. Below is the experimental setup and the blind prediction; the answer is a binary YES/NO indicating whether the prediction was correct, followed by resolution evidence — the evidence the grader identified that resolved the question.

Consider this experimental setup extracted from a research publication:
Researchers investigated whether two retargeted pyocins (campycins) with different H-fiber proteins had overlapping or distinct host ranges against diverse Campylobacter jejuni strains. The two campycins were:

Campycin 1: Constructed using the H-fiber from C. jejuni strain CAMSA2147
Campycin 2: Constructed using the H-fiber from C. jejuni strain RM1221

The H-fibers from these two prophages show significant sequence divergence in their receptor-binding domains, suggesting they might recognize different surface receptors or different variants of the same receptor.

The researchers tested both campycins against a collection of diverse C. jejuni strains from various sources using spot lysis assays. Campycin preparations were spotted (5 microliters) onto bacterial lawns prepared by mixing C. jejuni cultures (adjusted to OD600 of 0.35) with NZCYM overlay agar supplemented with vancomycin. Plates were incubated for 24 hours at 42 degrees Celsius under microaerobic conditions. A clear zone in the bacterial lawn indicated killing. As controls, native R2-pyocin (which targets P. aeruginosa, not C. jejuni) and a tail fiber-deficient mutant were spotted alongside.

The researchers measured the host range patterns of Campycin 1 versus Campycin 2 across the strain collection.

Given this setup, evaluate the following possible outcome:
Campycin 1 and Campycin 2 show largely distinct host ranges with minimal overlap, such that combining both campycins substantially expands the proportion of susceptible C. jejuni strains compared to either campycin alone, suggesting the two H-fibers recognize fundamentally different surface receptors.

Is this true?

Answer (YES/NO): NO